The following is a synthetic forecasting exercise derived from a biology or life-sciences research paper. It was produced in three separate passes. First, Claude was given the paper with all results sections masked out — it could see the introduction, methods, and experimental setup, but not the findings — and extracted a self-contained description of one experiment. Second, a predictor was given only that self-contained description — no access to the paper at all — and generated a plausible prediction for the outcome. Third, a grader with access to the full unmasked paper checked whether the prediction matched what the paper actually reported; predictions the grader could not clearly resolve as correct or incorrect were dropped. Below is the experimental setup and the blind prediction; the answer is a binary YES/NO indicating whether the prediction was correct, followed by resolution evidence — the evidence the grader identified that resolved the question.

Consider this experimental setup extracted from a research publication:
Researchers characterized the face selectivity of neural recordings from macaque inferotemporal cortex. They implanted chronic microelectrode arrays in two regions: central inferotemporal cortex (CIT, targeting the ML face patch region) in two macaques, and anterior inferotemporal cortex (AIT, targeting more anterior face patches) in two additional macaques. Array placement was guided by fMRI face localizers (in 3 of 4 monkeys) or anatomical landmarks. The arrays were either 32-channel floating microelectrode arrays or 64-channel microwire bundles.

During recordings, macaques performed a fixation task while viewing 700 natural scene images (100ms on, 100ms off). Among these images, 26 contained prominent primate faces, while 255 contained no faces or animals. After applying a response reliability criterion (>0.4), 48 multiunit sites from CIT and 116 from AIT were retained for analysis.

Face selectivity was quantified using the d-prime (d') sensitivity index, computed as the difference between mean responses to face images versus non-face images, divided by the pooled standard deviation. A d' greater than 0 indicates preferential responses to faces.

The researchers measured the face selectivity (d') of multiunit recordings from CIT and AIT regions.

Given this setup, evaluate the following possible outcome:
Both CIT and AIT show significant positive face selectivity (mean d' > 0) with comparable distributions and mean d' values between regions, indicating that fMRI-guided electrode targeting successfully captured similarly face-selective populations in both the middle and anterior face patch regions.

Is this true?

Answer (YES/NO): NO